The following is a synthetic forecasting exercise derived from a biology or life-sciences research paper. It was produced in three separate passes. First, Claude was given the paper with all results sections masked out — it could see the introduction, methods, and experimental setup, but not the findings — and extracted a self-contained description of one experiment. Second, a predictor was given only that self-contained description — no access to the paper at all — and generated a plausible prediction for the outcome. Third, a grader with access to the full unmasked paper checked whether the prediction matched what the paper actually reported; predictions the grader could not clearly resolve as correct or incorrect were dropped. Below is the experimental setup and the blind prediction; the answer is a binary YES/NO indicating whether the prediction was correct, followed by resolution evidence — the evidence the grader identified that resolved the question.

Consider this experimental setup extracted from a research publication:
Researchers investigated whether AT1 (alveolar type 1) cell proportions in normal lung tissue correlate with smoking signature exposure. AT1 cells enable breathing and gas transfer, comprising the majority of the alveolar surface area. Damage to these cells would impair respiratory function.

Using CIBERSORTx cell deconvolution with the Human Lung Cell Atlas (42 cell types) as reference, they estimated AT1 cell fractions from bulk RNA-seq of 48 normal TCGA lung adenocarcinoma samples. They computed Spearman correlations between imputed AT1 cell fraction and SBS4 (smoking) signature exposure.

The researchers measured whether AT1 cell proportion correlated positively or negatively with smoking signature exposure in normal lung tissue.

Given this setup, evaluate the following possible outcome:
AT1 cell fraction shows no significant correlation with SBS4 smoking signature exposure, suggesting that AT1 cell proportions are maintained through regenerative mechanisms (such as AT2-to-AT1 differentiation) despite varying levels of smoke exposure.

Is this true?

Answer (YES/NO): NO